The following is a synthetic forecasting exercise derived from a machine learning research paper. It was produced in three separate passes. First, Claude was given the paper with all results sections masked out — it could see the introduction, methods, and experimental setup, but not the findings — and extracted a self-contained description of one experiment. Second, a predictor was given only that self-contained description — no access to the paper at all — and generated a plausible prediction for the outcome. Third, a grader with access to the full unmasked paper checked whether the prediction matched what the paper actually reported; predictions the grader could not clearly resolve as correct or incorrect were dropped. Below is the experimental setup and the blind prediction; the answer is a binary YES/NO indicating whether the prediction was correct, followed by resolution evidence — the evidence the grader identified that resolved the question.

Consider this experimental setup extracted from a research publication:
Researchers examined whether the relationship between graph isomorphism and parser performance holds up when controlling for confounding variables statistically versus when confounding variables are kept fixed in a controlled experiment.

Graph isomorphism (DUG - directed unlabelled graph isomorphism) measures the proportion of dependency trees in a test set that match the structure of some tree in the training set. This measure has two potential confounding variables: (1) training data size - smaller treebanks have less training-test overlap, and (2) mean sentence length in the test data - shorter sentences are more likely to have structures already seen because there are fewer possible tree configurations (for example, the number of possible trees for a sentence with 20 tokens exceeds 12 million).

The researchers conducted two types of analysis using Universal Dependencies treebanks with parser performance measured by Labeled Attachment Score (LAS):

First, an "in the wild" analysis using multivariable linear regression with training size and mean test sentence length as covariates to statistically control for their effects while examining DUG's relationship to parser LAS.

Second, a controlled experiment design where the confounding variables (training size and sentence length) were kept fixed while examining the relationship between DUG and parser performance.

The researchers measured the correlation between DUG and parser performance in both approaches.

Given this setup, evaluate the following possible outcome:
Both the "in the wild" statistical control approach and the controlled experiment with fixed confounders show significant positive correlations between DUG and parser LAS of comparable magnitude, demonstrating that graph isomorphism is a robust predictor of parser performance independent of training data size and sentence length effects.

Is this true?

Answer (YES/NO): NO